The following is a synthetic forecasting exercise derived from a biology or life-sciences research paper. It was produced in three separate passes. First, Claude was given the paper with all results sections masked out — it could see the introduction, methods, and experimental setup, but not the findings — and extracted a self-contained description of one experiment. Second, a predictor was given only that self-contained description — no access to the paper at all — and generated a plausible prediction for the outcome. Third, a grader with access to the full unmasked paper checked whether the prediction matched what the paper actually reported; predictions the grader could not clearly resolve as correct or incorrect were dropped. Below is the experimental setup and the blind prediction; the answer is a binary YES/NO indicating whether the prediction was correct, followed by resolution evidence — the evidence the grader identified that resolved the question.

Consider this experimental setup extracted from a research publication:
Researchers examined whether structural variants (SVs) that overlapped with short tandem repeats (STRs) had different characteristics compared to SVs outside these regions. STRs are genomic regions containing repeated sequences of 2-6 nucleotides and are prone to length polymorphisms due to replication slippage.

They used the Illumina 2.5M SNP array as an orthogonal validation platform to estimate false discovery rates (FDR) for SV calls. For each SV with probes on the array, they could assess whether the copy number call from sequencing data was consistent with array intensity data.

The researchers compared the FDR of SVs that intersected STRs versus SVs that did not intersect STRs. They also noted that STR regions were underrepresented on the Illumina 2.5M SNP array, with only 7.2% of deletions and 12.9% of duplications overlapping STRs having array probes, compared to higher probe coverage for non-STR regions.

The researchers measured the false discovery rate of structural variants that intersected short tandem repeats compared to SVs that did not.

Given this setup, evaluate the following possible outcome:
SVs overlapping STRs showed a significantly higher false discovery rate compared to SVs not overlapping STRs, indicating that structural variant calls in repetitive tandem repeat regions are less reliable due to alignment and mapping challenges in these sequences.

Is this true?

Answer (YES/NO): YES